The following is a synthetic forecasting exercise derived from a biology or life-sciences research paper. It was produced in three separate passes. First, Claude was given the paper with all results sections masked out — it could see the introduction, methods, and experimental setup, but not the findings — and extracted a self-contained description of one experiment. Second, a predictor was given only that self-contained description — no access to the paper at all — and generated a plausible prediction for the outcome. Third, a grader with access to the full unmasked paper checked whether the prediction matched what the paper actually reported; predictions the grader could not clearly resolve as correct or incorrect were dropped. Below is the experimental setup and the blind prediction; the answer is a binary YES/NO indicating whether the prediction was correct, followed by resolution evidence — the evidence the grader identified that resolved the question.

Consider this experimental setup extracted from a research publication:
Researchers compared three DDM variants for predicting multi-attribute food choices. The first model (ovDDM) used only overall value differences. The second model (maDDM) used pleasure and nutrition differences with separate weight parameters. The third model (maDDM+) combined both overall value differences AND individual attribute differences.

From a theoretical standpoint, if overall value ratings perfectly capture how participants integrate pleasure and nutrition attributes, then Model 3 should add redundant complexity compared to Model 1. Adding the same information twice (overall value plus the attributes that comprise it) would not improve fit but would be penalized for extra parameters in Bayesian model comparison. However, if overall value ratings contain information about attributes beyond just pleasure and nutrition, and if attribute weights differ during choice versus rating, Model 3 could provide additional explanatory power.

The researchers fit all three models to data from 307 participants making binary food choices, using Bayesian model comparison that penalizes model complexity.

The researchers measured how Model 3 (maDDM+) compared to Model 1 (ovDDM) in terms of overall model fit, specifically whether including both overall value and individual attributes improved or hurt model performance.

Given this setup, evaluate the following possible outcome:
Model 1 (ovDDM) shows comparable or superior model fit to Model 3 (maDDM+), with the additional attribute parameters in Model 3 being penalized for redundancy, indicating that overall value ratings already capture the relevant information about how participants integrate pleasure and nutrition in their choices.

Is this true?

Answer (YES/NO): NO